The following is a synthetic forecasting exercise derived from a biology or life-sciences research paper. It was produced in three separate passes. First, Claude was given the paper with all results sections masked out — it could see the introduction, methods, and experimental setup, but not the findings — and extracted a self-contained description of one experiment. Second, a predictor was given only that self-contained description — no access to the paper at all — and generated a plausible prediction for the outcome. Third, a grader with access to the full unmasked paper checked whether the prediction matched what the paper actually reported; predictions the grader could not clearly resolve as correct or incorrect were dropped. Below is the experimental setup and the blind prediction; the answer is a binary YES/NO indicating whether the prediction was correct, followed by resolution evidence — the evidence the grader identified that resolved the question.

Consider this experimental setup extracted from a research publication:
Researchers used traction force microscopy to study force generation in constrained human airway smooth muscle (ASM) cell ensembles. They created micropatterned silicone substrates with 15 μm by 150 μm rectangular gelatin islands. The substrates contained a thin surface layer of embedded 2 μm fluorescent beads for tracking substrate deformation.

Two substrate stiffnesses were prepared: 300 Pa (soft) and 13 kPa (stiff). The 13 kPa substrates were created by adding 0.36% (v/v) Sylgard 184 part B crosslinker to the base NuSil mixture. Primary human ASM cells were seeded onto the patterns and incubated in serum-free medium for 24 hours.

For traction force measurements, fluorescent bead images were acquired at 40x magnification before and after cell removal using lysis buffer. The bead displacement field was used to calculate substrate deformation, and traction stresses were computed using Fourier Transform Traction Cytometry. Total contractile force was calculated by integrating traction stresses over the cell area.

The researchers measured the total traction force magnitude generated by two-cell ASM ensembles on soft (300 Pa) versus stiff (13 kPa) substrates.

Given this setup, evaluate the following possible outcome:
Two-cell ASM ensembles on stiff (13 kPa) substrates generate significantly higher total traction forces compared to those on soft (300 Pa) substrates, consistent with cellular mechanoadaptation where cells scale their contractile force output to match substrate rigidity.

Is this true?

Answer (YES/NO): YES